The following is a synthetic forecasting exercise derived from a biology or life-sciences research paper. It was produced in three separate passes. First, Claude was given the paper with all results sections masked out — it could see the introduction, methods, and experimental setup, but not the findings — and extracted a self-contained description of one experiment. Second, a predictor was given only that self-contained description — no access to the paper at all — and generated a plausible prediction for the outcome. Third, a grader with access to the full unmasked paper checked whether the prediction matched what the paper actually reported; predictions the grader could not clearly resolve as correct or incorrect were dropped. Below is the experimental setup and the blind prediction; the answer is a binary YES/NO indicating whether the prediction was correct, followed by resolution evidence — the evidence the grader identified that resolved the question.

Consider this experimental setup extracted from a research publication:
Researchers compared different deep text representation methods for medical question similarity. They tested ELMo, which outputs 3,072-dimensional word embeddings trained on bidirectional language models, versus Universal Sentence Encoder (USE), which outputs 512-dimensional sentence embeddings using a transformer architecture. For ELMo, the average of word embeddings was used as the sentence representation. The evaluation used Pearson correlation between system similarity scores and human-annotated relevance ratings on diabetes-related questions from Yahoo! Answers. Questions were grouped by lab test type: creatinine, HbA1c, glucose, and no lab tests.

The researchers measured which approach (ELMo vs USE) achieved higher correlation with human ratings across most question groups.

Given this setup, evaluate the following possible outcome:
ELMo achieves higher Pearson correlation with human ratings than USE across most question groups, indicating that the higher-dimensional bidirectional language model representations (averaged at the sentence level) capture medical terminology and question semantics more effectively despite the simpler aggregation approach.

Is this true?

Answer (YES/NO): NO